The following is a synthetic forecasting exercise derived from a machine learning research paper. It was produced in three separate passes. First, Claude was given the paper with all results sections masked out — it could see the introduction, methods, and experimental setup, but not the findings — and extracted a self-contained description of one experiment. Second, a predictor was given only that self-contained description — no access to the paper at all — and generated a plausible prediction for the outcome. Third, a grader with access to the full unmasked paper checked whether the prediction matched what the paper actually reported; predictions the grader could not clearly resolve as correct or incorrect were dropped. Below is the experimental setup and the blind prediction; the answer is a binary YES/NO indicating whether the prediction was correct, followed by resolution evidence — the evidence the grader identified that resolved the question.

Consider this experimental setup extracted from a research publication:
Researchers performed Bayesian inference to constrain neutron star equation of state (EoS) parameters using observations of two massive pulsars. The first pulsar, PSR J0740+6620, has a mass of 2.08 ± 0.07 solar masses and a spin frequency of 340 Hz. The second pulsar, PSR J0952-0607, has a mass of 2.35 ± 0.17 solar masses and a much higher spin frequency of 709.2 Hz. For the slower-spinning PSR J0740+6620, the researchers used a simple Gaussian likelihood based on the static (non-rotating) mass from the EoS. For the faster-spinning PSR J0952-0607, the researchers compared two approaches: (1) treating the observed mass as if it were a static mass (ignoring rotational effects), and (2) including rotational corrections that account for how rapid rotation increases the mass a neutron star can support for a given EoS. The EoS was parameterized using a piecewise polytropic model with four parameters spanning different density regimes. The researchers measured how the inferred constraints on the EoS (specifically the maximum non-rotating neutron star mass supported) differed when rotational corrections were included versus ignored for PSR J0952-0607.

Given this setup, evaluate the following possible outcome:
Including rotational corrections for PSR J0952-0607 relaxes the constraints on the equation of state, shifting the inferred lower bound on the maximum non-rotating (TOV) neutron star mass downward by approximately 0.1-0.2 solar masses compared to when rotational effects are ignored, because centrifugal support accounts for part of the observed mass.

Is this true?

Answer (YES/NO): NO